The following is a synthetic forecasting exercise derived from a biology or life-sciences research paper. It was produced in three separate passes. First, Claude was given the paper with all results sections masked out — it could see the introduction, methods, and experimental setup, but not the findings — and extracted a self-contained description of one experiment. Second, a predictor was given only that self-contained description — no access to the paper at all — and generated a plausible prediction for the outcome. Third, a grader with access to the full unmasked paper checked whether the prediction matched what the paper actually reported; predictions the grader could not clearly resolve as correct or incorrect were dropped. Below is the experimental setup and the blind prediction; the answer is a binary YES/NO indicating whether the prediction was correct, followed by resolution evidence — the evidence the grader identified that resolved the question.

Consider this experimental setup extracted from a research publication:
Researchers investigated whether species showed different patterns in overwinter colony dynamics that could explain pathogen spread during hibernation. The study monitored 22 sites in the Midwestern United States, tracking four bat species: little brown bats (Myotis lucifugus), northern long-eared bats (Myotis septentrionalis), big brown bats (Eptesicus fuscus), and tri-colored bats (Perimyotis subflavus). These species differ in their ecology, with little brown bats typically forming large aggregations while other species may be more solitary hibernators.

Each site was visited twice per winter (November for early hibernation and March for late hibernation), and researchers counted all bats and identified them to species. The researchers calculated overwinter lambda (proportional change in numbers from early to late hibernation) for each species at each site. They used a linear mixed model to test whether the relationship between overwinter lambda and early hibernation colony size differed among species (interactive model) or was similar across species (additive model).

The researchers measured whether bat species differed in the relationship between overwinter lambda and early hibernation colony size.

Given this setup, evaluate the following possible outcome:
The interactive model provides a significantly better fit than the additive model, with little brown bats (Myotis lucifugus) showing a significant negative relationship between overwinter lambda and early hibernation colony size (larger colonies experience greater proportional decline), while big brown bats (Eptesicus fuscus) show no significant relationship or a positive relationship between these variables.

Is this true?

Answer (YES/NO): NO